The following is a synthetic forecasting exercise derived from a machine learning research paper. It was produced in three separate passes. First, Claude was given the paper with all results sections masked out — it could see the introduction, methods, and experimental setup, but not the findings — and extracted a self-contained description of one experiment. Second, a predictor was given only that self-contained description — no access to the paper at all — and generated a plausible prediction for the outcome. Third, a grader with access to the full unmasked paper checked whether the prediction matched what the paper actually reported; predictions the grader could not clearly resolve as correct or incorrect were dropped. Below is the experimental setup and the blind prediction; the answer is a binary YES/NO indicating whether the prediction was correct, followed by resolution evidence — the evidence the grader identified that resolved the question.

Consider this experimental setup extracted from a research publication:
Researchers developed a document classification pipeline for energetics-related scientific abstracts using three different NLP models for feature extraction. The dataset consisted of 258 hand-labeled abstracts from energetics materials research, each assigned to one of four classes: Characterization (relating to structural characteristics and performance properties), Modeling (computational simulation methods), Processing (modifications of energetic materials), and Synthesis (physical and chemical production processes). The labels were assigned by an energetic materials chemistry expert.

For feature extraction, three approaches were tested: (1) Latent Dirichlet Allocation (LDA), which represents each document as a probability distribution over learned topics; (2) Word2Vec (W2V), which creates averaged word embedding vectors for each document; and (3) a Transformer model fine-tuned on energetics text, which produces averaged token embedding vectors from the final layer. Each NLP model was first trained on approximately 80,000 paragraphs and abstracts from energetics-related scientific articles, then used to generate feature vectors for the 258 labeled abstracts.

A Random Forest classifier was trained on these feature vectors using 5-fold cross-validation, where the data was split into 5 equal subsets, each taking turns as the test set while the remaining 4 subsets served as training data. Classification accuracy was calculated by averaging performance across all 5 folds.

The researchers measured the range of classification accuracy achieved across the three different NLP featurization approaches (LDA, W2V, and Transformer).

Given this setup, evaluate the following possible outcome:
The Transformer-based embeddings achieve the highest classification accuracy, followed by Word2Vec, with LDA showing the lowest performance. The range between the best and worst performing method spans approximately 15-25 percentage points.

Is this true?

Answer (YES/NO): YES